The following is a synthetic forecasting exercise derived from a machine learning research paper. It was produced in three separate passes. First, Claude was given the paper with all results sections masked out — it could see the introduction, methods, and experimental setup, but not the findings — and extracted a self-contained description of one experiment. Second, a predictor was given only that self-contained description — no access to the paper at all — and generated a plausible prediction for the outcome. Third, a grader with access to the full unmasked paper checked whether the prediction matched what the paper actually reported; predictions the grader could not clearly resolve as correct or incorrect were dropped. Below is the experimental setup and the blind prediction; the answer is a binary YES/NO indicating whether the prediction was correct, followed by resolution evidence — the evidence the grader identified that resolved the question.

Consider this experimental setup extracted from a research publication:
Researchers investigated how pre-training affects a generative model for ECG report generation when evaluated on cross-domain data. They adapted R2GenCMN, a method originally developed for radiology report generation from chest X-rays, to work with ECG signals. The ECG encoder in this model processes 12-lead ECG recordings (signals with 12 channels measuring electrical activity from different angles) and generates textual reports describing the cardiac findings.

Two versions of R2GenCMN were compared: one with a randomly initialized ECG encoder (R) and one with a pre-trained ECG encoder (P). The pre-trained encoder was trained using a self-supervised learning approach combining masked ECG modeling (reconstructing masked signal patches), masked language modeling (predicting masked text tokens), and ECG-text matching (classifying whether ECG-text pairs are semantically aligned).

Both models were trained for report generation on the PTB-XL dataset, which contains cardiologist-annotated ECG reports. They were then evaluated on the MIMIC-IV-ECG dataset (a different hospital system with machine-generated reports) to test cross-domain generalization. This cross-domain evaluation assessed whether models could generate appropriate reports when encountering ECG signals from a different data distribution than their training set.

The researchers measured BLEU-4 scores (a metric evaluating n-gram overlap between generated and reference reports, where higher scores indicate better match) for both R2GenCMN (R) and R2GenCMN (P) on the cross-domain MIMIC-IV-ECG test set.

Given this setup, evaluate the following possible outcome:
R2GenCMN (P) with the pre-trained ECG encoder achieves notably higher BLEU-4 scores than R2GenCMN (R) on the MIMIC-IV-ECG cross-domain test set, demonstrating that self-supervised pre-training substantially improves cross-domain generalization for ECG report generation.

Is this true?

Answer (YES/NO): NO